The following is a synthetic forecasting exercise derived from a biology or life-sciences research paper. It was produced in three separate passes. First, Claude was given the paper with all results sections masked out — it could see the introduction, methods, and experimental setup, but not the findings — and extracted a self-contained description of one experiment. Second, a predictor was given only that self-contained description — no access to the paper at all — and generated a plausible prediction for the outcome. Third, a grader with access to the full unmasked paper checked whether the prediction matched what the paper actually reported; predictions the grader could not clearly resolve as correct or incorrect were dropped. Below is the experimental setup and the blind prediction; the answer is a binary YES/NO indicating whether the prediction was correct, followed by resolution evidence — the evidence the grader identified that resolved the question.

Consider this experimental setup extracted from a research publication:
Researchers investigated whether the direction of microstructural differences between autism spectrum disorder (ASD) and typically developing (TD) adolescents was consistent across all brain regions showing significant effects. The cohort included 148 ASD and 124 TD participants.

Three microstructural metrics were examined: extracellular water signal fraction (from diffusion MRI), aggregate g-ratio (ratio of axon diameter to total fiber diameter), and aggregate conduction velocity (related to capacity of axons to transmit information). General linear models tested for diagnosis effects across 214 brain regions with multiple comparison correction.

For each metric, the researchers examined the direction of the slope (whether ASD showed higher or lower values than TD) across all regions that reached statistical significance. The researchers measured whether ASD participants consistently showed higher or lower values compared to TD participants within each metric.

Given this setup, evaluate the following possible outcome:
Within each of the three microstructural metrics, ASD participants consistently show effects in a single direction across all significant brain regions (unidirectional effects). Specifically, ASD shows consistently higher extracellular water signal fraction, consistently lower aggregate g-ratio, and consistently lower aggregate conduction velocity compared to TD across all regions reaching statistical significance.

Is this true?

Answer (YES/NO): YES